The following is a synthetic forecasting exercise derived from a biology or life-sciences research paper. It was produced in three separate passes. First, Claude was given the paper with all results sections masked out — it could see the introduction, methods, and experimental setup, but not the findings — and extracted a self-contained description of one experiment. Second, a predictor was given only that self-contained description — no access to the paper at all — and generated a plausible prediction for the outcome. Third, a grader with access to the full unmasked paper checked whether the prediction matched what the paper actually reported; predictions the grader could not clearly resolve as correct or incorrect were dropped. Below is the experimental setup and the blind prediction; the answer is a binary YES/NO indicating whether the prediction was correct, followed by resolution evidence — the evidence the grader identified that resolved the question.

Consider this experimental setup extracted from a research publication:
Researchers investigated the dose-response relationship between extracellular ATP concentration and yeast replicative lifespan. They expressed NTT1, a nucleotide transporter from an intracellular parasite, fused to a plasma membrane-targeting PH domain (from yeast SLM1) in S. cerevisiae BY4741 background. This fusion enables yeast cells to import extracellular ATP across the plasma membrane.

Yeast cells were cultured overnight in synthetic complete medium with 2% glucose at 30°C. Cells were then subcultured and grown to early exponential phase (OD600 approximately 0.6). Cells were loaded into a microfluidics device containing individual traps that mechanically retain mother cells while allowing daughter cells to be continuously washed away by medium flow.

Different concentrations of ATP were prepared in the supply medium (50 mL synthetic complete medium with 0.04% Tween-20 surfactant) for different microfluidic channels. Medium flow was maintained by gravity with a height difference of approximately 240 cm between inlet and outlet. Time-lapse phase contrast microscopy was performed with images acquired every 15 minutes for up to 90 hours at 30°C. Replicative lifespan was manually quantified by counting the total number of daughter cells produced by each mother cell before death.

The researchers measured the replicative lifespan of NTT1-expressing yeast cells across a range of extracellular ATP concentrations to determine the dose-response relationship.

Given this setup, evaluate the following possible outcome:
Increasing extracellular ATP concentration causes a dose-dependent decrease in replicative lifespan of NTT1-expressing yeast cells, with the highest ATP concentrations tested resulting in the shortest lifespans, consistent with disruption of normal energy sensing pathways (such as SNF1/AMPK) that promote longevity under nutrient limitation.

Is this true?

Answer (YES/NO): NO